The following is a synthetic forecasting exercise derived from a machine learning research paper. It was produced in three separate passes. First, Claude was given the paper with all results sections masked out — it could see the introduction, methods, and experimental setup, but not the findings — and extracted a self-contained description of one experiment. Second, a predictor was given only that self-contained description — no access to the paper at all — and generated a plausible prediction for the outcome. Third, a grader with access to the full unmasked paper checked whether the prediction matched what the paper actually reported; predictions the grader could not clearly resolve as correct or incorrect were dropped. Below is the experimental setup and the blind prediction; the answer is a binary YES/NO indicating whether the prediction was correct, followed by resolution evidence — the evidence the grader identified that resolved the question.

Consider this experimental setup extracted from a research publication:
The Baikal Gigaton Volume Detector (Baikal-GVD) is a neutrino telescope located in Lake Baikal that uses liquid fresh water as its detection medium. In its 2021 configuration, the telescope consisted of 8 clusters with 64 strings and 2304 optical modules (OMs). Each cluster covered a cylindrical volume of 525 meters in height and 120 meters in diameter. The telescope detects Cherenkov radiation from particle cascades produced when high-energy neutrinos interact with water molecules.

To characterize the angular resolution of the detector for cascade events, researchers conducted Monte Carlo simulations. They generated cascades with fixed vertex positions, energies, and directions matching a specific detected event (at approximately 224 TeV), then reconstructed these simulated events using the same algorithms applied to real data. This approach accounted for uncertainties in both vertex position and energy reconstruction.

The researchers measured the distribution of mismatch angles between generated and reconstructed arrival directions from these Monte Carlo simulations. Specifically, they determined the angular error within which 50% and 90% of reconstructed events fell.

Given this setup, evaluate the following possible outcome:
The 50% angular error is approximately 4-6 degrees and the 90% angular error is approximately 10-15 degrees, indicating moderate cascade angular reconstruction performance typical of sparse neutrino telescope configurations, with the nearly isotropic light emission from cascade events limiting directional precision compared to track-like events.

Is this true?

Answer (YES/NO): NO